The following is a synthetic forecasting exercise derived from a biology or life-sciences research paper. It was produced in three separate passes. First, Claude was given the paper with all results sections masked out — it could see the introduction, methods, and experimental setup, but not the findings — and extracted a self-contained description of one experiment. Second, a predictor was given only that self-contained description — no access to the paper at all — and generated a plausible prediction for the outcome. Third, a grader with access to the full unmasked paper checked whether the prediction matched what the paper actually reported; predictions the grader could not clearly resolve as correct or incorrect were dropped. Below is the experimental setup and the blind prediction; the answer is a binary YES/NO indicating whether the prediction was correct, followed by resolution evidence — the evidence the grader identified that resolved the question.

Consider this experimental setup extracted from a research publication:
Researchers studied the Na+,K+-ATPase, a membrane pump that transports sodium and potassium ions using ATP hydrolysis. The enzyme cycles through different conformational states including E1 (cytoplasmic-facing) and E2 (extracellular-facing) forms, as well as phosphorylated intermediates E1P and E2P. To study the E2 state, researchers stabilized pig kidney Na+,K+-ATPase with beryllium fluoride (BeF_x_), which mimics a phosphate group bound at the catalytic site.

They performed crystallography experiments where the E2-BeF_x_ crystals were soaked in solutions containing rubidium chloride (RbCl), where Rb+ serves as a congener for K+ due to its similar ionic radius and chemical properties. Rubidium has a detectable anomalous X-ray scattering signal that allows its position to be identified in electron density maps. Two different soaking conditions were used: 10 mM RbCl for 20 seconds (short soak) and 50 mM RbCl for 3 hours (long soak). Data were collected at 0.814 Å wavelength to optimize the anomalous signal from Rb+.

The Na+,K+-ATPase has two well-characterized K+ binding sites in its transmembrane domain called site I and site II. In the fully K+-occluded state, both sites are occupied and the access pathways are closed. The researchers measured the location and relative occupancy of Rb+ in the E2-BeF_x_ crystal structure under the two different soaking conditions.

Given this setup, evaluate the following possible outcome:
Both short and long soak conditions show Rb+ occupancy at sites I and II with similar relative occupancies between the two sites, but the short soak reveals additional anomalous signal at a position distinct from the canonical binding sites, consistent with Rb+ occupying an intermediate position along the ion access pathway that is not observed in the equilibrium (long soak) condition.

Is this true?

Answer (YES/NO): NO